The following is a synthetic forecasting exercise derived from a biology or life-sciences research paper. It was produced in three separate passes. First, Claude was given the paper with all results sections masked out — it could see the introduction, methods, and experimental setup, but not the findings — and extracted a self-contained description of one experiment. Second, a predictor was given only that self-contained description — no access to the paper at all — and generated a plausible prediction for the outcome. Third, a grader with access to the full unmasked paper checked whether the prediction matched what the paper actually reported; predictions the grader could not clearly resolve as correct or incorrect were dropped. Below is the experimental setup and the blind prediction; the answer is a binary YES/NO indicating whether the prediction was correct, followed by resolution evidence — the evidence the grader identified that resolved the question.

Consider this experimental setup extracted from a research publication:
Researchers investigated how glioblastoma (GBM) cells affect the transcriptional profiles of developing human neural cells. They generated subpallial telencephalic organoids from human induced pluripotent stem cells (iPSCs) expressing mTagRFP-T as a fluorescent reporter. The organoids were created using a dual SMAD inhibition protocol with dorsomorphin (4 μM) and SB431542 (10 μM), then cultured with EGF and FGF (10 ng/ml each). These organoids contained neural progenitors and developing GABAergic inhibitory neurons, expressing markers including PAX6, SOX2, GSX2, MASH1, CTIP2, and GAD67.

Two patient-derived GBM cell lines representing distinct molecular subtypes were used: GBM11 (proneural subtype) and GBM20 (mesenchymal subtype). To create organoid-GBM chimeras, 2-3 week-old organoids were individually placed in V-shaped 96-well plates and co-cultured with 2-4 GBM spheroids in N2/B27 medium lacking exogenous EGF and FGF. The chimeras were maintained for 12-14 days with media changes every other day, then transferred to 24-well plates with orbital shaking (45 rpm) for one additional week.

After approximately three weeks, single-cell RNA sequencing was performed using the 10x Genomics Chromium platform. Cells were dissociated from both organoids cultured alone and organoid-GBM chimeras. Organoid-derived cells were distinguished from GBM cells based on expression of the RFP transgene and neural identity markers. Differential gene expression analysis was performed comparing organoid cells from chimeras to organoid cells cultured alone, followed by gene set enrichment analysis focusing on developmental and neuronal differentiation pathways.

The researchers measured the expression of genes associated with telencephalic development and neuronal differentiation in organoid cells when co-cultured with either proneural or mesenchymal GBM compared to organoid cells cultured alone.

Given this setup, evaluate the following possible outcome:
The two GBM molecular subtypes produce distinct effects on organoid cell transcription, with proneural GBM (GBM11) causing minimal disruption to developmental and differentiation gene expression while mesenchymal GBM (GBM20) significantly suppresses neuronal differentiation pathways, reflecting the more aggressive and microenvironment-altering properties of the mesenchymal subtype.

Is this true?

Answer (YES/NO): NO